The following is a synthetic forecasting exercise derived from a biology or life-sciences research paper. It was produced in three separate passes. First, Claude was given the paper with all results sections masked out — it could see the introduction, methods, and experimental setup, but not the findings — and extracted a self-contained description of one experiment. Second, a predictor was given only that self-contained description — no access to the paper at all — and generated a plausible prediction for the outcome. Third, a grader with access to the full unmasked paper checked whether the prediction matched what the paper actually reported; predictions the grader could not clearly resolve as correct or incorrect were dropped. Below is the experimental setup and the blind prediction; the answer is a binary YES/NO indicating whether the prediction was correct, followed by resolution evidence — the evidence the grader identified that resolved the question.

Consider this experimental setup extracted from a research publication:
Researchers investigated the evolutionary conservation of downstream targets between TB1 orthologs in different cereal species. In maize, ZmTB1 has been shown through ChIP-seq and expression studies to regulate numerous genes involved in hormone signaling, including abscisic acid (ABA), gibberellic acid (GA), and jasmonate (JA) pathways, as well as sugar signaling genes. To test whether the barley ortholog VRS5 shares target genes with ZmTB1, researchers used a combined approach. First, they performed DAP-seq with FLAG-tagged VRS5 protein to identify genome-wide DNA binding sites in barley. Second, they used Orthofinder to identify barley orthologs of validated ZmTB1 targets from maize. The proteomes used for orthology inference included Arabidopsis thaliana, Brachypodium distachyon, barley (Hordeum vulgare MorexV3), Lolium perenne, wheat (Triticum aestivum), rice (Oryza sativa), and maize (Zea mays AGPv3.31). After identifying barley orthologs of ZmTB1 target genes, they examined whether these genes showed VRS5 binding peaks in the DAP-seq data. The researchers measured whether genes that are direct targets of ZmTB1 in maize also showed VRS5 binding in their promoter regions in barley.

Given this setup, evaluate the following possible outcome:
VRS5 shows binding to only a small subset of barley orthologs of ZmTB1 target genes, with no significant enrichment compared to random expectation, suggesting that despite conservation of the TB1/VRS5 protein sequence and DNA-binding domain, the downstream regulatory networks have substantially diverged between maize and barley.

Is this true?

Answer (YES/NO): NO